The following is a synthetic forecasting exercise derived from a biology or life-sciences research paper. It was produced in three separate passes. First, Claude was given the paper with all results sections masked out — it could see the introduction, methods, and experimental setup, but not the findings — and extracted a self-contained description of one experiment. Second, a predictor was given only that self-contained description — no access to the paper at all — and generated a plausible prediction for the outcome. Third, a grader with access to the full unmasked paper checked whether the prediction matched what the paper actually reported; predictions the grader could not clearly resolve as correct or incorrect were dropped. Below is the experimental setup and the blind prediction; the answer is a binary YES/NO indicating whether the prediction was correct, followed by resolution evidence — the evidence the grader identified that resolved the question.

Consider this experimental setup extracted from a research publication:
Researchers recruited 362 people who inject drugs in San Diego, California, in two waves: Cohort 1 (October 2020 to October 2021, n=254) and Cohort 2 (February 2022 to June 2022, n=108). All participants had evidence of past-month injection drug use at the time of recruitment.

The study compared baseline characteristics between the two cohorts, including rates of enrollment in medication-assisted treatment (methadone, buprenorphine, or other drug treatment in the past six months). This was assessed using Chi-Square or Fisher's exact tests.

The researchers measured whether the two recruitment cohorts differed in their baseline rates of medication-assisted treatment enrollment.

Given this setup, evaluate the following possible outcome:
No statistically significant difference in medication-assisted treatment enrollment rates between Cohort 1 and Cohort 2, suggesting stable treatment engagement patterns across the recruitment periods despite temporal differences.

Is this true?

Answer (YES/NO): NO